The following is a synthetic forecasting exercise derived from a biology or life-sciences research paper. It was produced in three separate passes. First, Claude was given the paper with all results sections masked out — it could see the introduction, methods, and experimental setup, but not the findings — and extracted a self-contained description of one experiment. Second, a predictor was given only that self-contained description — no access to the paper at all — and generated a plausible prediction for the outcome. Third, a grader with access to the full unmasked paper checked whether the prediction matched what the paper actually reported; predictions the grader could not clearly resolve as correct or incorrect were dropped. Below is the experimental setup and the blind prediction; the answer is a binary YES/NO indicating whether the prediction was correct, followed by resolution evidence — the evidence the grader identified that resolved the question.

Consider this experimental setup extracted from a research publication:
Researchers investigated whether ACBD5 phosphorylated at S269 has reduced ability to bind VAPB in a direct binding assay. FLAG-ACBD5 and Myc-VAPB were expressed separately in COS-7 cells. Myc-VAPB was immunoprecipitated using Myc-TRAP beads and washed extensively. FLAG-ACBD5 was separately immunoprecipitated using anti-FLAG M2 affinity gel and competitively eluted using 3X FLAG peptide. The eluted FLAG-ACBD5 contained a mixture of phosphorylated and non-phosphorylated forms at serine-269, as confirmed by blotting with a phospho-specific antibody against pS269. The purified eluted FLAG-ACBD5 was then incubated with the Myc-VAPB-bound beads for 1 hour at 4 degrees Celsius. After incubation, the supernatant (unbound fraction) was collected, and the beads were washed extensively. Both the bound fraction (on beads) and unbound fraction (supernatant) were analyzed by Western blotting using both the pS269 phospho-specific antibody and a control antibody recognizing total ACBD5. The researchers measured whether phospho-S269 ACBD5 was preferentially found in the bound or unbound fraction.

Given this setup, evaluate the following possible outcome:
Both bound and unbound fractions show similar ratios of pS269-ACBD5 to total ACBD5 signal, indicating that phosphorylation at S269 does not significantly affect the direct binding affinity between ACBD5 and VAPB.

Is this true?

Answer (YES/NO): NO